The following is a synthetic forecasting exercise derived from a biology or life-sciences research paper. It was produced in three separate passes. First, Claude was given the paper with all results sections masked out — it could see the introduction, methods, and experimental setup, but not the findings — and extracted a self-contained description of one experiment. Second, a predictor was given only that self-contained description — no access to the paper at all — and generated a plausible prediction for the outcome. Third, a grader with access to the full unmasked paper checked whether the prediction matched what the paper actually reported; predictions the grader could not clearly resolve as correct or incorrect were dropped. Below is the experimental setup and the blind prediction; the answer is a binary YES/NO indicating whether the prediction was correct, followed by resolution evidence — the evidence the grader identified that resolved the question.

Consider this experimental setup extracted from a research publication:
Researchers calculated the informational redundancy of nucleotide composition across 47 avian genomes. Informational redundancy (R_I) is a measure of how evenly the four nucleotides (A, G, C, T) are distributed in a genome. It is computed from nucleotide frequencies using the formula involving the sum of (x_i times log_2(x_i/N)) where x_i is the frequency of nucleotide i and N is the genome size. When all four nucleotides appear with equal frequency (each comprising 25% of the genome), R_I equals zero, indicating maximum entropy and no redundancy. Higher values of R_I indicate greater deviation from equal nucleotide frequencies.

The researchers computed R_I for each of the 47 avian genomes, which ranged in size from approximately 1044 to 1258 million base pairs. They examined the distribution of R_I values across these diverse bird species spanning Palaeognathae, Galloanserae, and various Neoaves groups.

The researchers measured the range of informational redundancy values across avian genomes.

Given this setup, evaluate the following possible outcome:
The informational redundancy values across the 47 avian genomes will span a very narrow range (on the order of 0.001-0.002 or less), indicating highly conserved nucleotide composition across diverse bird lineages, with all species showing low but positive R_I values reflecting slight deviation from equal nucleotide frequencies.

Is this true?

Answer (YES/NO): NO